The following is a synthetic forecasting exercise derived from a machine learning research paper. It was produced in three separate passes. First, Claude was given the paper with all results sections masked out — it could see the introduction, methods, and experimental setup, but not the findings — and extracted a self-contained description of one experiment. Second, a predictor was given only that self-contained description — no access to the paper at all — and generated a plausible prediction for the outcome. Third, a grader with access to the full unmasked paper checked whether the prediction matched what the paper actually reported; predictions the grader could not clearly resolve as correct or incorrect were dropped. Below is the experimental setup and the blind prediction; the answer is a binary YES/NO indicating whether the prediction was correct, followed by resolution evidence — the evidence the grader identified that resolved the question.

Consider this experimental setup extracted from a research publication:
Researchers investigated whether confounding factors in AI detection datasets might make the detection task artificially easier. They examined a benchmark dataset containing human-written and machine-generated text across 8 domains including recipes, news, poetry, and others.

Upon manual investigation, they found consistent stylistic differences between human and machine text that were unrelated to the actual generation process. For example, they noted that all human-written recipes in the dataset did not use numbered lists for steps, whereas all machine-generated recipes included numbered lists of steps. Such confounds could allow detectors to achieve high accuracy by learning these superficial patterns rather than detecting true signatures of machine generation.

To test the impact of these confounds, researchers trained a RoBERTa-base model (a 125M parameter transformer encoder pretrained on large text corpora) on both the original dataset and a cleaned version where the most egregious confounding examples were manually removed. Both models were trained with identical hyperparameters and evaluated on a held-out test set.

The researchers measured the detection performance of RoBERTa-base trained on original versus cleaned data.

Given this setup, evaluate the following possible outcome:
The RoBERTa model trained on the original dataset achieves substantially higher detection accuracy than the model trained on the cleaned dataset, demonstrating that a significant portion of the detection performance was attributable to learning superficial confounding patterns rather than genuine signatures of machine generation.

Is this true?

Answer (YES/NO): NO